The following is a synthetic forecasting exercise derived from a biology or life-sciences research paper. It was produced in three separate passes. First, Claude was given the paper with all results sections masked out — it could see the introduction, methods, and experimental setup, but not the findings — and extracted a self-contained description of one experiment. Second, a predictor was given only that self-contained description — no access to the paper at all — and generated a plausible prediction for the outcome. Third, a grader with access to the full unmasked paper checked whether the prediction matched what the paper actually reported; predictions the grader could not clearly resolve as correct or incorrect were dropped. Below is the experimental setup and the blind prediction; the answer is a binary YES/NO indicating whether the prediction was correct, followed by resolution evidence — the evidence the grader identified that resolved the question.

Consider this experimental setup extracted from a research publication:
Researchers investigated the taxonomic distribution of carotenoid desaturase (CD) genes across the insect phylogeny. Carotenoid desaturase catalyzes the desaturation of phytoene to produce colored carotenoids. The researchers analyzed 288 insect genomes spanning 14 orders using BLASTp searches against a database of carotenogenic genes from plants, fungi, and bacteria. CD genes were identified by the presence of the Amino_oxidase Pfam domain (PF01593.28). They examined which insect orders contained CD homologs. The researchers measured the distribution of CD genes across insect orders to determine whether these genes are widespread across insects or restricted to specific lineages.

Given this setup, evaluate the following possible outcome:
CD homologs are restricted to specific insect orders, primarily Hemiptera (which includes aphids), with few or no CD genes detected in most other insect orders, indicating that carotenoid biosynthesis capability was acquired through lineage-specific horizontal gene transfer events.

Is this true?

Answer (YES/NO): YES